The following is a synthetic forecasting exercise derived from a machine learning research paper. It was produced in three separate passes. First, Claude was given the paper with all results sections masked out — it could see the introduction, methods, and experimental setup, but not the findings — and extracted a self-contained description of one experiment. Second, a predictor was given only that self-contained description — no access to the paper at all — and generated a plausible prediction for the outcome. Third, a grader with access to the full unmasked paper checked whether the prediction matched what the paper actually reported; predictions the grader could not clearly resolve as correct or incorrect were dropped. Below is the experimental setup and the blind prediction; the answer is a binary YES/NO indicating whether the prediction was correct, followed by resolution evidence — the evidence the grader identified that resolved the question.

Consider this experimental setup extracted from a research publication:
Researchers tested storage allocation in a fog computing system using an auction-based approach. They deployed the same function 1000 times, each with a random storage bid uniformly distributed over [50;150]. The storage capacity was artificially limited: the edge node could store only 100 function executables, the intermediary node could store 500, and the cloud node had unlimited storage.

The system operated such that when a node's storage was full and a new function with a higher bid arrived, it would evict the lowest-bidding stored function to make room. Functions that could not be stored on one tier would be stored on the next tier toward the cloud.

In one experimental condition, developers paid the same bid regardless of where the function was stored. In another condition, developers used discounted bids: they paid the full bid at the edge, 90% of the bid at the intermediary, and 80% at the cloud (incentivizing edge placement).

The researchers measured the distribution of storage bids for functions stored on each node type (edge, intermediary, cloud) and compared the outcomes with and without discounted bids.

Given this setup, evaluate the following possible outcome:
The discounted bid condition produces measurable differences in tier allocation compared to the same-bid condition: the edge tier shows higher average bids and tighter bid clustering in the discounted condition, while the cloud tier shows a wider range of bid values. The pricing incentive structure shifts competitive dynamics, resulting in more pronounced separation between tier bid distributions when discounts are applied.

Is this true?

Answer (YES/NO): NO